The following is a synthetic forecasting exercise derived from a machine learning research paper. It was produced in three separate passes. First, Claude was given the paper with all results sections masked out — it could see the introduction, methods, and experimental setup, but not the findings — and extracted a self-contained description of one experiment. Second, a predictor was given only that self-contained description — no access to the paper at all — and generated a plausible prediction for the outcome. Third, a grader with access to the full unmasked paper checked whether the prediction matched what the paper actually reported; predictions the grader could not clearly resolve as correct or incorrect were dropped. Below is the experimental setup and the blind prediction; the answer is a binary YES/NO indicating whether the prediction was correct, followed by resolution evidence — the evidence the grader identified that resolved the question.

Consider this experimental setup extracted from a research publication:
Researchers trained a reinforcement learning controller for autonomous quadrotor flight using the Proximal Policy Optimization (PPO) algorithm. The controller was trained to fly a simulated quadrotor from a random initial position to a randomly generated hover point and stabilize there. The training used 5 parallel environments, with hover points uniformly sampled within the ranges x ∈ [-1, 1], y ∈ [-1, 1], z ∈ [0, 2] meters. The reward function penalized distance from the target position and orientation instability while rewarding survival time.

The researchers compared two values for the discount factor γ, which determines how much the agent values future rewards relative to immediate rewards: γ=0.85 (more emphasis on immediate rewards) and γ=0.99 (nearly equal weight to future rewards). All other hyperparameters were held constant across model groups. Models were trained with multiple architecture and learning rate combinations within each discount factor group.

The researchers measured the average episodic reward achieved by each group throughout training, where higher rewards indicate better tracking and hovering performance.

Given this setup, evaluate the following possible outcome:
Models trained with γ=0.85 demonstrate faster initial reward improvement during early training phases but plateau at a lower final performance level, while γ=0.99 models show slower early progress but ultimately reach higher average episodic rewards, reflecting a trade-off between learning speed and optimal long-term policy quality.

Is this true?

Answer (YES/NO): NO